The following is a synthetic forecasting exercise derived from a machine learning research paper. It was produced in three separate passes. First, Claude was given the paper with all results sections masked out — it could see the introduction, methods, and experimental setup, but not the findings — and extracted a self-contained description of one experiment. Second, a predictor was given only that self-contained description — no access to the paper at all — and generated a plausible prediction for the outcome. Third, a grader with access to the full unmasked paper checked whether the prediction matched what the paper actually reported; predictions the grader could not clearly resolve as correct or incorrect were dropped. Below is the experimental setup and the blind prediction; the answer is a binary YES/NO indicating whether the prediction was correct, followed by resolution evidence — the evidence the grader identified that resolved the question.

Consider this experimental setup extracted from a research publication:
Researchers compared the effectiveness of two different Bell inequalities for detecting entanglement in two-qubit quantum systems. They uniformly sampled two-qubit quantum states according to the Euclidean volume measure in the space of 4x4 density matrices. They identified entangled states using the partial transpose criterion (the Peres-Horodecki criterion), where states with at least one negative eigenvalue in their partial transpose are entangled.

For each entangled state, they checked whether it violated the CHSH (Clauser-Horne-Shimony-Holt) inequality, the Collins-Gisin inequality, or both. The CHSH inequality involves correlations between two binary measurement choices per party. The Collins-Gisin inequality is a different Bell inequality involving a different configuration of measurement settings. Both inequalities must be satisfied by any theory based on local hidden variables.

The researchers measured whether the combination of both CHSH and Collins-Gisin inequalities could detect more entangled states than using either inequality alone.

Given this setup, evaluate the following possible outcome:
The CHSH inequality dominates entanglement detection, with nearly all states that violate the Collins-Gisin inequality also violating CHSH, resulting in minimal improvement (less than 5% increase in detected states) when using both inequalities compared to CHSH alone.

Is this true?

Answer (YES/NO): NO